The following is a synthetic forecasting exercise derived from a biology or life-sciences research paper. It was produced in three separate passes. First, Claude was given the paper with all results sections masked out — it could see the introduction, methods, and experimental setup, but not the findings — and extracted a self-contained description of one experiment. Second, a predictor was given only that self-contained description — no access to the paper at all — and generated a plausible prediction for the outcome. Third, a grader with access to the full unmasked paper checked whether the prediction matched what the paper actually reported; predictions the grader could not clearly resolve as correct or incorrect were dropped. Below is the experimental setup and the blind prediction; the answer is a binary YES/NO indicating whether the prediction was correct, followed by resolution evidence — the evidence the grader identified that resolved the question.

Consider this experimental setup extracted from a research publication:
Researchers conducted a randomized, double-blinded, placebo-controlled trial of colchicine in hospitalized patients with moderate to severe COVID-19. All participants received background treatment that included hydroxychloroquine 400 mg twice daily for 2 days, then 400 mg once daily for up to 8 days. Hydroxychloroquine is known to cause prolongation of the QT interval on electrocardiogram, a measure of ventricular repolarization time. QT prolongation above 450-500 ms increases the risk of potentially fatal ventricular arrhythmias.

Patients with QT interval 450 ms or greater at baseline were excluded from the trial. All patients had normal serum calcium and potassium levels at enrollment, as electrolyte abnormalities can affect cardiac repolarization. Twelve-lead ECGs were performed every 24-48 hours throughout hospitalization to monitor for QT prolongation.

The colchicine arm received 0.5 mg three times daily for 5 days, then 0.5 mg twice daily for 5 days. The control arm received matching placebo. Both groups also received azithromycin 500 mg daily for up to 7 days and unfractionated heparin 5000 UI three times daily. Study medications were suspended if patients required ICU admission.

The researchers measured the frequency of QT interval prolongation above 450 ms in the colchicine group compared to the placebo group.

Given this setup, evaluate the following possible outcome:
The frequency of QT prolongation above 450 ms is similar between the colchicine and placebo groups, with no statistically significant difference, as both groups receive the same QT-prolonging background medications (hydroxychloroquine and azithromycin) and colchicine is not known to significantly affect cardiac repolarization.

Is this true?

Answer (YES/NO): YES